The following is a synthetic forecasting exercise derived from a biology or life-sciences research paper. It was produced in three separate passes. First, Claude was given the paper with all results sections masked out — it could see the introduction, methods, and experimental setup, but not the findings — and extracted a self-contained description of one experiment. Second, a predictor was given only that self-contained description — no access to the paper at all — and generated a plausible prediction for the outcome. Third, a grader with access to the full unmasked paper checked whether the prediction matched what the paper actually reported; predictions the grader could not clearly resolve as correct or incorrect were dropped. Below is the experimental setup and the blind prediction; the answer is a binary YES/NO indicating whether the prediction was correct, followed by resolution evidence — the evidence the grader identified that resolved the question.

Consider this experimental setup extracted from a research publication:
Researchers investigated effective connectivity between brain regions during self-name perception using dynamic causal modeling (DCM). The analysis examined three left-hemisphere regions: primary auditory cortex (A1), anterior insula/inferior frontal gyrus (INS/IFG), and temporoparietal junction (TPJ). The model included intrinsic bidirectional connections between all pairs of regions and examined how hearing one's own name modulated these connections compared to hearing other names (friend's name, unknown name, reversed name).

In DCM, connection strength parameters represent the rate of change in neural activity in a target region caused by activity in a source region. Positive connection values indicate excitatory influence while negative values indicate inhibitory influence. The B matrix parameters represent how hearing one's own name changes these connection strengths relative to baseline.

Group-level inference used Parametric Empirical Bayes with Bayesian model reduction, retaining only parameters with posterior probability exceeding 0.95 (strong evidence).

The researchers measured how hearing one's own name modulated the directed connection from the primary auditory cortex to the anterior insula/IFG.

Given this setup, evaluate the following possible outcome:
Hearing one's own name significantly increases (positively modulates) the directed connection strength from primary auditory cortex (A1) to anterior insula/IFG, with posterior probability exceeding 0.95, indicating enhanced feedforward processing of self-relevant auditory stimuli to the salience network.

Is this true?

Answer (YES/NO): NO